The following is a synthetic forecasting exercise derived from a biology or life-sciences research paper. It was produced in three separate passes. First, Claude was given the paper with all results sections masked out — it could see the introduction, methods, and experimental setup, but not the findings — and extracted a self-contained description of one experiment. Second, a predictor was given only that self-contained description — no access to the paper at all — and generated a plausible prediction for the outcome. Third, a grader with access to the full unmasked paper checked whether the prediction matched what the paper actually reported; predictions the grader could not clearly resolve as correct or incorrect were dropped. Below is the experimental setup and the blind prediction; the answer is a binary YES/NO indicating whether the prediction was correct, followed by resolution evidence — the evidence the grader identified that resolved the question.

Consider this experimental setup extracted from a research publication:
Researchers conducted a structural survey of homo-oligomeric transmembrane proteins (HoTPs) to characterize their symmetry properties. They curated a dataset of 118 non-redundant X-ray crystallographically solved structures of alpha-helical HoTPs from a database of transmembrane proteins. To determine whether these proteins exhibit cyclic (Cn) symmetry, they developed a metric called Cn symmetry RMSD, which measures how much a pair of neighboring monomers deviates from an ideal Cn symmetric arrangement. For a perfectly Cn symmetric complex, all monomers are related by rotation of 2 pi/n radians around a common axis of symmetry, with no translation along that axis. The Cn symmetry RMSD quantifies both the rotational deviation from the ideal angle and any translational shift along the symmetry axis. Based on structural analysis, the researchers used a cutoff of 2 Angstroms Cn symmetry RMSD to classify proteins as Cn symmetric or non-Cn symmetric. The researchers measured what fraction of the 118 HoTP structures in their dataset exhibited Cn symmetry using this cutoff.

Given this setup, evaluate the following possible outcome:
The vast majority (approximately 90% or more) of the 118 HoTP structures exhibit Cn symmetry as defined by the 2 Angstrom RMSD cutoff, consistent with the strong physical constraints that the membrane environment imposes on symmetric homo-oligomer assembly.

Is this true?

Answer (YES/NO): YES